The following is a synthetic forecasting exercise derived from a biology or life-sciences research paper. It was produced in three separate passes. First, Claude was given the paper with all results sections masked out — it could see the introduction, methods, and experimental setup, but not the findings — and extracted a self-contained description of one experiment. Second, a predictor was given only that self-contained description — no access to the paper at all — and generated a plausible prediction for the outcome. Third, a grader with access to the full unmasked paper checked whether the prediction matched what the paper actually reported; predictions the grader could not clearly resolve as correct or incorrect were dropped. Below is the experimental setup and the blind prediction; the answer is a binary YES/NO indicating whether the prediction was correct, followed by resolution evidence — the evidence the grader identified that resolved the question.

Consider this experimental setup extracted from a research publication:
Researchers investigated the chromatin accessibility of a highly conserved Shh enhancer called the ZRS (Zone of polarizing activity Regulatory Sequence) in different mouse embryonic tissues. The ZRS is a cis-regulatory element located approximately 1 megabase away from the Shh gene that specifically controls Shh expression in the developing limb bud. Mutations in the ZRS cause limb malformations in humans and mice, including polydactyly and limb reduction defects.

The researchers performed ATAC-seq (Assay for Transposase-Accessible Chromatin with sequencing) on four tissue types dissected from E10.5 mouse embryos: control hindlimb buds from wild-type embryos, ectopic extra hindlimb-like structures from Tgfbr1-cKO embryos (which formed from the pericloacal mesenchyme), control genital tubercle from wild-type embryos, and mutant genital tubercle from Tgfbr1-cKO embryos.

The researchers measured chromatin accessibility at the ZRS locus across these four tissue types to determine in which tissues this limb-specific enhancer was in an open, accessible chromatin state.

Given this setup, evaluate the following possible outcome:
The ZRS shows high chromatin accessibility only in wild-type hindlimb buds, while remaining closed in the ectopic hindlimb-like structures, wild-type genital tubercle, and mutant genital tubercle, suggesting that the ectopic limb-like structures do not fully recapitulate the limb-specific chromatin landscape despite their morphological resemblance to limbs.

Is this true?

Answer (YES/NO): YES